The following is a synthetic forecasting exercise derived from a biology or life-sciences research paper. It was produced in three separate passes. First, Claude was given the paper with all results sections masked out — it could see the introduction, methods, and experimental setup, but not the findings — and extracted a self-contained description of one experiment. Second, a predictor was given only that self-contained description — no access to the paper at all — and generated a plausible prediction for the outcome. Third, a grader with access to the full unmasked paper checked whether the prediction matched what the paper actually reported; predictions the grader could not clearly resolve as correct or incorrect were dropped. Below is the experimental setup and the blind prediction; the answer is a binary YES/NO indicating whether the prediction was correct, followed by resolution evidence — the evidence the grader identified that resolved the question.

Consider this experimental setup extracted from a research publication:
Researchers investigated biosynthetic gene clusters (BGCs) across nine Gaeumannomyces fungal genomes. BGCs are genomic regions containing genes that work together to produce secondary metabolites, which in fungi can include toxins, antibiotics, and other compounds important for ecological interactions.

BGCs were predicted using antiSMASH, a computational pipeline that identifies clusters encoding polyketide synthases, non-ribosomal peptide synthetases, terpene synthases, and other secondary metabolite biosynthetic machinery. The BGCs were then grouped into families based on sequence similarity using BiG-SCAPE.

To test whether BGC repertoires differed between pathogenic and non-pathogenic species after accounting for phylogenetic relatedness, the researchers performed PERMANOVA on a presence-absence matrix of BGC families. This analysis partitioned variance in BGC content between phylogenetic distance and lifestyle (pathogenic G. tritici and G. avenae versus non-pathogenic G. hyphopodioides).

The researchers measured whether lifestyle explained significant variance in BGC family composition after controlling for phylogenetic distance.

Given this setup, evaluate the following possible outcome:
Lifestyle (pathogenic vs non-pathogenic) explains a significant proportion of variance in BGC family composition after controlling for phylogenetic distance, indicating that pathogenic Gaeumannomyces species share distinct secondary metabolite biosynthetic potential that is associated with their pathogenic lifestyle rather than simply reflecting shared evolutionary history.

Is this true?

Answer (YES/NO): YES